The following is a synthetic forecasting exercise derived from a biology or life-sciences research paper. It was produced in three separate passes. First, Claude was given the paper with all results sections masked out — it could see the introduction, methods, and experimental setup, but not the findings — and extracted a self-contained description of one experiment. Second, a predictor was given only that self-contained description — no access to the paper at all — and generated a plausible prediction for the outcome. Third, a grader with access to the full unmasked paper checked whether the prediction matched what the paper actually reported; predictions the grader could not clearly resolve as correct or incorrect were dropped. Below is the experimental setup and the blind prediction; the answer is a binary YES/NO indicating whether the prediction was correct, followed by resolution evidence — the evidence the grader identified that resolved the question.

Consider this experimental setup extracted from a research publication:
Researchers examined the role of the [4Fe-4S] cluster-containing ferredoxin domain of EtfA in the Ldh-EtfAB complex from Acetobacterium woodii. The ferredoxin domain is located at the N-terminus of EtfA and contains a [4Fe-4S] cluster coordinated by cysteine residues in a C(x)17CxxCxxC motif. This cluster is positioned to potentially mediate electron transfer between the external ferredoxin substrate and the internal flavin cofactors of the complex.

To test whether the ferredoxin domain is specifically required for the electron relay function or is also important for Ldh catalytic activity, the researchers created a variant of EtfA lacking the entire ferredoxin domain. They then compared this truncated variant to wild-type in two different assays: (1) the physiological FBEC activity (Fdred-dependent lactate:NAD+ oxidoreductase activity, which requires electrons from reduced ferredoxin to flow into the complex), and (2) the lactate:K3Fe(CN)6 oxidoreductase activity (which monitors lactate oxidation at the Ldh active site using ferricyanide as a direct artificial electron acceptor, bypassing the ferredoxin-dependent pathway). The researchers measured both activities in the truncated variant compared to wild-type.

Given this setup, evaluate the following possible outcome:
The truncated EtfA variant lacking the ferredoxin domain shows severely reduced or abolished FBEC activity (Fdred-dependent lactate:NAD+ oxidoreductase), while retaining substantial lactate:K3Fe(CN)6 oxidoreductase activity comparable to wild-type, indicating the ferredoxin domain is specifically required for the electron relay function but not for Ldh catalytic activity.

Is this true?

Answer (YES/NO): YES